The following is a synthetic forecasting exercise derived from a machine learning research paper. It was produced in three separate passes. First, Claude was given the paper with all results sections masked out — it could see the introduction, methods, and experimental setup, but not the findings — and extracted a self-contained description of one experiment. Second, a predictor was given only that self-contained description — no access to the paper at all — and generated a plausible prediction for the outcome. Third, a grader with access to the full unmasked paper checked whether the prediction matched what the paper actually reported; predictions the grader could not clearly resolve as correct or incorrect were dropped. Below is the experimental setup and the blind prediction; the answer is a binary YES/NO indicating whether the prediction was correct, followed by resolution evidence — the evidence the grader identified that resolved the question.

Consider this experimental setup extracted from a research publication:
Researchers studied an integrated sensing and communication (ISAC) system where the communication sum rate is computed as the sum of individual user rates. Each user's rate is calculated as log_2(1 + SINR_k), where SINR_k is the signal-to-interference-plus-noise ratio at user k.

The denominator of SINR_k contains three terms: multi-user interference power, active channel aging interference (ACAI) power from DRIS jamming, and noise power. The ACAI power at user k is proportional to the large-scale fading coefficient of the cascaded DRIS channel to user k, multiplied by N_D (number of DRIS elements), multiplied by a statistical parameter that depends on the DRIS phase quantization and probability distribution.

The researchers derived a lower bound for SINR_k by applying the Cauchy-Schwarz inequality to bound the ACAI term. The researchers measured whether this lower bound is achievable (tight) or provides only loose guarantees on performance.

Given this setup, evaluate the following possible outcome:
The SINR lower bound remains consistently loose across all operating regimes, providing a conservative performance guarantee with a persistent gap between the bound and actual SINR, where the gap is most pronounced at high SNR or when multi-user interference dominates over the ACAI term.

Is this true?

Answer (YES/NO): NO